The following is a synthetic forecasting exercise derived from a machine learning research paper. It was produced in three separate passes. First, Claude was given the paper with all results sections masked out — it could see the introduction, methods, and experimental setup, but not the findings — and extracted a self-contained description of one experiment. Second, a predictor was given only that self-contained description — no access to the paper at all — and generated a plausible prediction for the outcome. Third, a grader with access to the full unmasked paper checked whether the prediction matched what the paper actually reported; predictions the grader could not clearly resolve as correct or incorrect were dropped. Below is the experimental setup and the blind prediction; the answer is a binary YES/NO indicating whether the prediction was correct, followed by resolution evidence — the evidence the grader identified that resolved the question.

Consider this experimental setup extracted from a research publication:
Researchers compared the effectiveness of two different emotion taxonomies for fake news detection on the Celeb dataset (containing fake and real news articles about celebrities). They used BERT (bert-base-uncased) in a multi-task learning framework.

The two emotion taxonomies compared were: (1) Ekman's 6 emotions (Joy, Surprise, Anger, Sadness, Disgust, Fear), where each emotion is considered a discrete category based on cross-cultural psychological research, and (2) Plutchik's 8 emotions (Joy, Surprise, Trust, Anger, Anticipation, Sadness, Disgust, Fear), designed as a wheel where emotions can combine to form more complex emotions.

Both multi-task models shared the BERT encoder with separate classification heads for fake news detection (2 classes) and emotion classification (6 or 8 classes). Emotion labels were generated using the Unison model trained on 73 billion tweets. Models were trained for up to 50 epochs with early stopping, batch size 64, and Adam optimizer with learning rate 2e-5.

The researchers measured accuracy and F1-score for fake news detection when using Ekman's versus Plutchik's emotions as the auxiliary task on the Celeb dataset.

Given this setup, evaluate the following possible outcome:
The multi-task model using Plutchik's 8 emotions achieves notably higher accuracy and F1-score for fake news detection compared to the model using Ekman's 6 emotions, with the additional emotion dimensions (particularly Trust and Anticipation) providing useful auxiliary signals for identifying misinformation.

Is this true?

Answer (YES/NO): NO